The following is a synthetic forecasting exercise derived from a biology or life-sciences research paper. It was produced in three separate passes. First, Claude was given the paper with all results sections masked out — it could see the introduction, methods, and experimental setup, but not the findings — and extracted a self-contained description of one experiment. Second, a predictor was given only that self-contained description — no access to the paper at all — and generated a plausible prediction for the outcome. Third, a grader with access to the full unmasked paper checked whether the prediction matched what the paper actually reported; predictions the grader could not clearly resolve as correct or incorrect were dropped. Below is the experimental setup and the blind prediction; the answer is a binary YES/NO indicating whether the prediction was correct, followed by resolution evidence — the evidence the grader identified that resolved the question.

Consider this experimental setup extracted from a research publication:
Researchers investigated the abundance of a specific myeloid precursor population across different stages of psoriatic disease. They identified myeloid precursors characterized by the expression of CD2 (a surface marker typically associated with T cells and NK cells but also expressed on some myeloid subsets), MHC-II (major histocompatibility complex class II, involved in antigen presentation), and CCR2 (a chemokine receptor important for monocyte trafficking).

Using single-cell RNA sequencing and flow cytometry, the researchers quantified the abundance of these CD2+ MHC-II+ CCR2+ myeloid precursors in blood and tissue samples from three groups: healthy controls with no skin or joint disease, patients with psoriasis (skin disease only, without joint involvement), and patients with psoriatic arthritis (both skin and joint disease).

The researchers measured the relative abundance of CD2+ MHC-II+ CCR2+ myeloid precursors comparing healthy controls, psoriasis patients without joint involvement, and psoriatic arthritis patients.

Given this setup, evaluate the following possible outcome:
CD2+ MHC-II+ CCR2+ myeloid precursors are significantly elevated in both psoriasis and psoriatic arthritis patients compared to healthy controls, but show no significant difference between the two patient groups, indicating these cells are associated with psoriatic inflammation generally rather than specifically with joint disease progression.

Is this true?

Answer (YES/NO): NO